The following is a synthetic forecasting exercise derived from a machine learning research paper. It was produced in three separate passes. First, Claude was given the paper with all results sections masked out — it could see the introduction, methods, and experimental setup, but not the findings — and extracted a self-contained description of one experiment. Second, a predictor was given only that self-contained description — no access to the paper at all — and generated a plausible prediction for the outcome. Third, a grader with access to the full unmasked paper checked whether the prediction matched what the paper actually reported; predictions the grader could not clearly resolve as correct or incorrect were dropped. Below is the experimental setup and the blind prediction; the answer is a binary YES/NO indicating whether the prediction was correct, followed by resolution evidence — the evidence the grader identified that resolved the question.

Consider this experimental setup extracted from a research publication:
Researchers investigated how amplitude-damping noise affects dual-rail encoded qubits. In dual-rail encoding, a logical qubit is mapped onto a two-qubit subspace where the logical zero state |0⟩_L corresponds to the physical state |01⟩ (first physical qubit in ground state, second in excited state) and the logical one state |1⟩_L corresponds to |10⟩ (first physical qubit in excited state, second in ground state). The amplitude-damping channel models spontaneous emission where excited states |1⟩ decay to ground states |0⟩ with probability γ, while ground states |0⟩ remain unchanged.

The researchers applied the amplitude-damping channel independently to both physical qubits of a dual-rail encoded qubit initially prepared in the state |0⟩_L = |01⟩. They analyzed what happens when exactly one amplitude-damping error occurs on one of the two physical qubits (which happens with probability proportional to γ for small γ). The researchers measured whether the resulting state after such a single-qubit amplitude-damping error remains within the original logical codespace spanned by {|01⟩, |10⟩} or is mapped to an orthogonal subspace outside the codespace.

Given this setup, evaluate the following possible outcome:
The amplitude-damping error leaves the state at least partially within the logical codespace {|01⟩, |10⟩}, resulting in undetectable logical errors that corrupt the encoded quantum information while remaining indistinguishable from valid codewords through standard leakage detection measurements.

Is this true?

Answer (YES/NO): NO